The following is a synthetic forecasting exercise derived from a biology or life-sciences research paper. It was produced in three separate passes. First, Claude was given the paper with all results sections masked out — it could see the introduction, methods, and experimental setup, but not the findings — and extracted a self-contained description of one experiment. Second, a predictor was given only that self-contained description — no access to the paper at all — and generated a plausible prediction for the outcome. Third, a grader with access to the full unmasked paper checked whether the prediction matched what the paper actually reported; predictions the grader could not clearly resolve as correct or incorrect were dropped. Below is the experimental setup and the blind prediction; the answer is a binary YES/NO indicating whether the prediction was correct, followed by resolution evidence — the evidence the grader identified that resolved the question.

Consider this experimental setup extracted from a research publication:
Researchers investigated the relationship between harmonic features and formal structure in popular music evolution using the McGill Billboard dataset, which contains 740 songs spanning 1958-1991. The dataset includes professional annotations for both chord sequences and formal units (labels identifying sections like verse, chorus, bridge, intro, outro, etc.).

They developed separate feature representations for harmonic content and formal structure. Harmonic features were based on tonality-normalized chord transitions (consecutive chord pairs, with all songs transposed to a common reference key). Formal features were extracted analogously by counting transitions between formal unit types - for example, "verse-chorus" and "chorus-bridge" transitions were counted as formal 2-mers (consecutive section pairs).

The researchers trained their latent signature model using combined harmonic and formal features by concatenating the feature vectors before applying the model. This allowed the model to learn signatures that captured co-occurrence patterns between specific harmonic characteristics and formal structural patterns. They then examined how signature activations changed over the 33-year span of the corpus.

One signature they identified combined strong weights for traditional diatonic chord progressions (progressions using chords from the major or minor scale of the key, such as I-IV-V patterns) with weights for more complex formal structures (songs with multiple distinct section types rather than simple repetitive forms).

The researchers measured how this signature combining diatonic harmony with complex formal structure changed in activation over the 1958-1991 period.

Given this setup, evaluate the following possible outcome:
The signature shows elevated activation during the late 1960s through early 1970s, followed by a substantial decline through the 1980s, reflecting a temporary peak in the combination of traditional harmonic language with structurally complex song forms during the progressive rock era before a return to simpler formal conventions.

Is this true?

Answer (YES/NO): NO